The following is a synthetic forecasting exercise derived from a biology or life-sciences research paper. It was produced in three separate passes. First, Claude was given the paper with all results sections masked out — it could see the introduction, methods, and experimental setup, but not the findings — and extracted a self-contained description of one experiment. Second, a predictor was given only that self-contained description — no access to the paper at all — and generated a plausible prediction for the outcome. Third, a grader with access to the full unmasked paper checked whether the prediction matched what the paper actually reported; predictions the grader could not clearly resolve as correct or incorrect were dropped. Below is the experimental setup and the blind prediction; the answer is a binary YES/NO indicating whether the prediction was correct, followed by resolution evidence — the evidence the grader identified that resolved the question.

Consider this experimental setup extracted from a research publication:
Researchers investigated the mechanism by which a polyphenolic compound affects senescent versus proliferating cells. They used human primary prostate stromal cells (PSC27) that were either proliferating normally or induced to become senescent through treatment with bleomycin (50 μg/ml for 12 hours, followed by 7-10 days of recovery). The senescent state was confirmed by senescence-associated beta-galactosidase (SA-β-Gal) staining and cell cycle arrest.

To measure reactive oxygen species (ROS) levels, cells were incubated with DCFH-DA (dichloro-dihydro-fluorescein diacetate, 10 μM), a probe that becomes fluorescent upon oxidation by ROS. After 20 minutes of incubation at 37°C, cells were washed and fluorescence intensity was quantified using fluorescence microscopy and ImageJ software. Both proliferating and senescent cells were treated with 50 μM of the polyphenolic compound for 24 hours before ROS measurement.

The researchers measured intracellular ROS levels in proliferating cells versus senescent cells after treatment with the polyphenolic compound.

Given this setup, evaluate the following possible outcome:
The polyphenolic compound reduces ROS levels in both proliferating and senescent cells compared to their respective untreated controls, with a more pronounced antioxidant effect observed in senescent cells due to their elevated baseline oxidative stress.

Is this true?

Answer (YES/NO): NO